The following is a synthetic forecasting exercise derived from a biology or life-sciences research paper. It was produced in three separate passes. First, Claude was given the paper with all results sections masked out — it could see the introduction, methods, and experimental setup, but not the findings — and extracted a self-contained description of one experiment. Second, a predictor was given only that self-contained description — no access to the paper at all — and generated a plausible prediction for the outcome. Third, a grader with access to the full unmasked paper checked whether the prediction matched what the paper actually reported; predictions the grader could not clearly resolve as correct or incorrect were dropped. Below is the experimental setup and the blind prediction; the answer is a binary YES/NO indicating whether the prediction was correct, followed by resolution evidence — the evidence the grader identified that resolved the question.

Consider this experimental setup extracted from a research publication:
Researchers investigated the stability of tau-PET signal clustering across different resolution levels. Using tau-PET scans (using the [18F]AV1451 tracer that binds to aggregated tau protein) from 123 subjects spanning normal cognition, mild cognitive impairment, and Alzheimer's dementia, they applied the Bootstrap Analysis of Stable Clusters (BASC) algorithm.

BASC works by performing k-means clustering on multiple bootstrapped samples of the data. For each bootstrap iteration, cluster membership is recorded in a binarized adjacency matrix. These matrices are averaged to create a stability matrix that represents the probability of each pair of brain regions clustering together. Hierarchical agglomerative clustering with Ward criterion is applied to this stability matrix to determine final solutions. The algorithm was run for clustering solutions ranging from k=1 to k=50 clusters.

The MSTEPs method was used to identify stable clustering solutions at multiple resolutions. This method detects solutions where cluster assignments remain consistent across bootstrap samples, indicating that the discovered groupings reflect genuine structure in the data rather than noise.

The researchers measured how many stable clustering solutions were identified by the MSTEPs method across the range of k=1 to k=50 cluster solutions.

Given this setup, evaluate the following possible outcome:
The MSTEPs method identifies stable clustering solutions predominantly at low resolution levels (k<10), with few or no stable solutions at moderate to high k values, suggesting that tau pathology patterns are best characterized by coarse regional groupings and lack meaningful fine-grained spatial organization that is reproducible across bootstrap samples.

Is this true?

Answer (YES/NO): NO